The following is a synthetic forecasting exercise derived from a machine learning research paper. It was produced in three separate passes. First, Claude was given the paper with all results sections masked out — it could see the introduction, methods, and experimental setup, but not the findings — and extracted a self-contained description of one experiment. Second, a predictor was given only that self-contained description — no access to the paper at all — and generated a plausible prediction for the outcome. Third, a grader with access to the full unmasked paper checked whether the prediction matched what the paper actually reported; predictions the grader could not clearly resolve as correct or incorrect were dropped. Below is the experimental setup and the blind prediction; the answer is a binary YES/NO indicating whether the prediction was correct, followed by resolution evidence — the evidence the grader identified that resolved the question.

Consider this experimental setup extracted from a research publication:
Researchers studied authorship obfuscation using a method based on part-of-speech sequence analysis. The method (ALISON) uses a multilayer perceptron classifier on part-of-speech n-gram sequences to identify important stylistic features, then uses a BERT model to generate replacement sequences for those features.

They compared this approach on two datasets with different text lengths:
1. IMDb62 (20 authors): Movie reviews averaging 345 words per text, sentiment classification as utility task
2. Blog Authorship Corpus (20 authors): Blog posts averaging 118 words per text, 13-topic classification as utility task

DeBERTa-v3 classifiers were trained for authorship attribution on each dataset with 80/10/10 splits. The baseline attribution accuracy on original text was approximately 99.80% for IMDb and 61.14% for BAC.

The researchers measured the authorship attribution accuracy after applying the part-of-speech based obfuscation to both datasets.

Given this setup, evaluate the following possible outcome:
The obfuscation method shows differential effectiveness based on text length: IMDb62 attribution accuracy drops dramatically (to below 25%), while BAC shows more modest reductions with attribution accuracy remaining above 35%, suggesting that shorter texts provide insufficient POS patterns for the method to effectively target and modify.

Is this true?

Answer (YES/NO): NO